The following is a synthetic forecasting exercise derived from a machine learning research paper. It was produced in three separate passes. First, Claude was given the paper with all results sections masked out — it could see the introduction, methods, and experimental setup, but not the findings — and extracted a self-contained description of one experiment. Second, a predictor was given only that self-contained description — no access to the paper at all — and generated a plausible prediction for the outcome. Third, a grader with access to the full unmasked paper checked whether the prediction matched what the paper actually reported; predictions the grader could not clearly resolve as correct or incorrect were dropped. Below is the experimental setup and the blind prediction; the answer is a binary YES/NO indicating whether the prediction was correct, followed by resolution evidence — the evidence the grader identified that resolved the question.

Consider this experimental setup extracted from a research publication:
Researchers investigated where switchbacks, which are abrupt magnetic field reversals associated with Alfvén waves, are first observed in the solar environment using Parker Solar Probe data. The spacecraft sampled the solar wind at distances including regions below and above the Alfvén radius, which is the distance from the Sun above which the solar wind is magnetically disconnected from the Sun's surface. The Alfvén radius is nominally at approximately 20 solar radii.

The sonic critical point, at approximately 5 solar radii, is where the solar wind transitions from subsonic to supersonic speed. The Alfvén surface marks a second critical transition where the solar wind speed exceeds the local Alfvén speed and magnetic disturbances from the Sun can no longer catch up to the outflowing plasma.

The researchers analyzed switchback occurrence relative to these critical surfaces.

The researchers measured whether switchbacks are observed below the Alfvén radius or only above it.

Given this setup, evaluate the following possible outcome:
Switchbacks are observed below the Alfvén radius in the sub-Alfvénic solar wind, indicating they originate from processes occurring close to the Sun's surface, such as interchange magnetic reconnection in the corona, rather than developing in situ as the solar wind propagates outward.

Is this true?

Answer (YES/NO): NO